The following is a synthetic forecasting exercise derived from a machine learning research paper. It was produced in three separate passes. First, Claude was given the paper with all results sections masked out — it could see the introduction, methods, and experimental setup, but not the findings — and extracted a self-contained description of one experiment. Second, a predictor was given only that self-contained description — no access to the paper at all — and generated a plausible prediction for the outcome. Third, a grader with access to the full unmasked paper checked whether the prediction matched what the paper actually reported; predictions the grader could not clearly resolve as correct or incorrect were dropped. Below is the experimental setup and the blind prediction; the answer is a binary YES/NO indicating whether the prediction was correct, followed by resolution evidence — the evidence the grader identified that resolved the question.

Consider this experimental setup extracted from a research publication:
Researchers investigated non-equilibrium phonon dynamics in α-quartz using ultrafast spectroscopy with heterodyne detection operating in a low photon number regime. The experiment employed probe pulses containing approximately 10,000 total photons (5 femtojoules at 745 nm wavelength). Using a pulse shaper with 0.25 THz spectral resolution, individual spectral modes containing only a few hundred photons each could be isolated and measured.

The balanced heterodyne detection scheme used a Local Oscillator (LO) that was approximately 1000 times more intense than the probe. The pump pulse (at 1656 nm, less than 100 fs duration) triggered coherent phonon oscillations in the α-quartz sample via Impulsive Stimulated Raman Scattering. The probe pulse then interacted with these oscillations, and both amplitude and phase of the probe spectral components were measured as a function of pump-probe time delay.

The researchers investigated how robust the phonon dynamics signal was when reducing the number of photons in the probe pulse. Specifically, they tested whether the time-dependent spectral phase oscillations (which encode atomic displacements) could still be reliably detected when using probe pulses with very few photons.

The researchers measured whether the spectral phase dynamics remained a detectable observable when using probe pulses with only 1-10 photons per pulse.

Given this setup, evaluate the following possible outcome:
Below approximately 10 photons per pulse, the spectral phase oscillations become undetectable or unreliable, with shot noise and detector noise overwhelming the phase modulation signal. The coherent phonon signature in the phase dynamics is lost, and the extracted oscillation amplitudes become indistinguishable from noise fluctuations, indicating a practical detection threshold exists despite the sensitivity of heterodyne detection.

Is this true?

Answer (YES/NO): NO